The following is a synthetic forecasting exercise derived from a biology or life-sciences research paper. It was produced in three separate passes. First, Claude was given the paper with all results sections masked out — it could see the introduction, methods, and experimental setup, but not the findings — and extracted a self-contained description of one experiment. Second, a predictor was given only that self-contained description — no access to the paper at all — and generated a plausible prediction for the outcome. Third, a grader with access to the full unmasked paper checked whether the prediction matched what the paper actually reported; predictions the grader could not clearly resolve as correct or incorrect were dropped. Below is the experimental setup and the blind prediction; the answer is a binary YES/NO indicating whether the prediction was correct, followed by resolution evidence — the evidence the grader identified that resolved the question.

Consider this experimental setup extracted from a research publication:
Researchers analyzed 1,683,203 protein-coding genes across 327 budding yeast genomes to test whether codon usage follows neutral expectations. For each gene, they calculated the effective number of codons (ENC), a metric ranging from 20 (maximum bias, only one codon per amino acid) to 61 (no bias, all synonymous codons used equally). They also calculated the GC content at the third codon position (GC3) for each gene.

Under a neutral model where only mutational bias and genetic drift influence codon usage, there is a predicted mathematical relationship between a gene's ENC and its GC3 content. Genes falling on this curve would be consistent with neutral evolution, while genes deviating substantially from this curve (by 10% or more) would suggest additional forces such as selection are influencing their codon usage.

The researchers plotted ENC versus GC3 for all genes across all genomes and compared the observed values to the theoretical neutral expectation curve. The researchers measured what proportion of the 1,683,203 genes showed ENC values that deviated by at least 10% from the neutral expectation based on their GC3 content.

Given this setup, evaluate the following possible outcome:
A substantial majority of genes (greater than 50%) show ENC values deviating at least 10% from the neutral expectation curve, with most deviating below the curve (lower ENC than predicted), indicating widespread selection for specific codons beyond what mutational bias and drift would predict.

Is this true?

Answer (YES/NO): NO